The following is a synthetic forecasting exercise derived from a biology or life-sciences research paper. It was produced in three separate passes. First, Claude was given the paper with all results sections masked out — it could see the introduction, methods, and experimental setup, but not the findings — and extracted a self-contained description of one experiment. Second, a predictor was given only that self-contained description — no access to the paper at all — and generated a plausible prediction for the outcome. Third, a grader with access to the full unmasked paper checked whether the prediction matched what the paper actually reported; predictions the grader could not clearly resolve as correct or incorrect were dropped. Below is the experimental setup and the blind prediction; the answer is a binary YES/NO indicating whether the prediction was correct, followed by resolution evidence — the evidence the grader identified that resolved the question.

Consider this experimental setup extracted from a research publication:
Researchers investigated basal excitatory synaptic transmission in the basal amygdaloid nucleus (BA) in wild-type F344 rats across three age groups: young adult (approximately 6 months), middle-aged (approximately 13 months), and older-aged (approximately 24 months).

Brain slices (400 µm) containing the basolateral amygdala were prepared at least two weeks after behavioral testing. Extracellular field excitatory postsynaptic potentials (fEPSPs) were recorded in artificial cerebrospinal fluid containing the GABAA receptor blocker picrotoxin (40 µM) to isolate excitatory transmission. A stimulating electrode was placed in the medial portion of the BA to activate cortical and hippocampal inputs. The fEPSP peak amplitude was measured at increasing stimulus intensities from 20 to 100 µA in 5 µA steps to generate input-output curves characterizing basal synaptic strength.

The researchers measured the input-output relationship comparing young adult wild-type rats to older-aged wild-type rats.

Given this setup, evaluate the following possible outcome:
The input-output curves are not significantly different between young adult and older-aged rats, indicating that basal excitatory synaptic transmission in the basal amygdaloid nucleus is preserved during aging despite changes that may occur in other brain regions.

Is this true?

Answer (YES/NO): YES